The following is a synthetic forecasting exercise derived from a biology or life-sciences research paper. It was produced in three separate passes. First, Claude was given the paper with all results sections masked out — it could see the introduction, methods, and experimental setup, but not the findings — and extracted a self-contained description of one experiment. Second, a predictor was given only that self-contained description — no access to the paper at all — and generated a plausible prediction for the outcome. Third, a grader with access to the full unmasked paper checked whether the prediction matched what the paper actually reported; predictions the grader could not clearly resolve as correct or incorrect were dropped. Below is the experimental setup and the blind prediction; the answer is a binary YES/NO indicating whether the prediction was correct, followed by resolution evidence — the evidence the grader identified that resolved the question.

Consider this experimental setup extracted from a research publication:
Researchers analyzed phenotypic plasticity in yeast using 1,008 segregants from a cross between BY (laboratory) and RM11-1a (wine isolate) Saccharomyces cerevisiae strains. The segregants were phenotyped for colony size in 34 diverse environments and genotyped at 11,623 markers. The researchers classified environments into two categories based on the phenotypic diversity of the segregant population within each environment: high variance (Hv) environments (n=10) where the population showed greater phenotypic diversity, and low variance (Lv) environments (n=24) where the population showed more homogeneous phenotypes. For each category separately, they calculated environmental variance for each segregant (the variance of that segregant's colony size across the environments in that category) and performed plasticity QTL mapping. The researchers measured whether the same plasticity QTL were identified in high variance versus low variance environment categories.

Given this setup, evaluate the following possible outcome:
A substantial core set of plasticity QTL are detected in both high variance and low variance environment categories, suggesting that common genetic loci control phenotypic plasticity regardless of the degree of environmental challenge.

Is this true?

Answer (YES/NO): NO